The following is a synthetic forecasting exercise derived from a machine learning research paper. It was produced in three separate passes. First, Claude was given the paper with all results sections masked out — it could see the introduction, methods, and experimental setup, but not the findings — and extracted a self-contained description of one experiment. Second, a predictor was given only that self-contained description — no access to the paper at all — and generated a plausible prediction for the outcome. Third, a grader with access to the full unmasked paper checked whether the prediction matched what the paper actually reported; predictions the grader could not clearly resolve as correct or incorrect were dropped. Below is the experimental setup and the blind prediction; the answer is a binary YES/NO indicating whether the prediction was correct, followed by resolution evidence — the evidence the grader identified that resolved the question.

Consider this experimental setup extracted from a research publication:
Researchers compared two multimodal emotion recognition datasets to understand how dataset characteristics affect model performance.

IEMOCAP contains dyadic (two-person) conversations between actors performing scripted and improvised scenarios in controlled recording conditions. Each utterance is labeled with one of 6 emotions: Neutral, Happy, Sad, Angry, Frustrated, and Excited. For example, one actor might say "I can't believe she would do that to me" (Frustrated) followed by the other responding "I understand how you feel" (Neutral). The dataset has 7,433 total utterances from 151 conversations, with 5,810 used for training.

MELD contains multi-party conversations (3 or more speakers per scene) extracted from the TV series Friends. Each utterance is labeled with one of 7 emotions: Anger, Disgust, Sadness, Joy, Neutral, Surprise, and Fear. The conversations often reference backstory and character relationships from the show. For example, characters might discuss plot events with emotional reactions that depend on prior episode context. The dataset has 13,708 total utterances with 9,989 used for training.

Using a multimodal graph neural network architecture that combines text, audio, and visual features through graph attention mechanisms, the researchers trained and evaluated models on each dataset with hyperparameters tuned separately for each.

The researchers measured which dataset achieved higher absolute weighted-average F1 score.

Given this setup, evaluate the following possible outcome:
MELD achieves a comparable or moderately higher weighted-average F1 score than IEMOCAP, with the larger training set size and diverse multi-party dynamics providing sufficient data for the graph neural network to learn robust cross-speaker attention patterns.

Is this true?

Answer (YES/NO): NO